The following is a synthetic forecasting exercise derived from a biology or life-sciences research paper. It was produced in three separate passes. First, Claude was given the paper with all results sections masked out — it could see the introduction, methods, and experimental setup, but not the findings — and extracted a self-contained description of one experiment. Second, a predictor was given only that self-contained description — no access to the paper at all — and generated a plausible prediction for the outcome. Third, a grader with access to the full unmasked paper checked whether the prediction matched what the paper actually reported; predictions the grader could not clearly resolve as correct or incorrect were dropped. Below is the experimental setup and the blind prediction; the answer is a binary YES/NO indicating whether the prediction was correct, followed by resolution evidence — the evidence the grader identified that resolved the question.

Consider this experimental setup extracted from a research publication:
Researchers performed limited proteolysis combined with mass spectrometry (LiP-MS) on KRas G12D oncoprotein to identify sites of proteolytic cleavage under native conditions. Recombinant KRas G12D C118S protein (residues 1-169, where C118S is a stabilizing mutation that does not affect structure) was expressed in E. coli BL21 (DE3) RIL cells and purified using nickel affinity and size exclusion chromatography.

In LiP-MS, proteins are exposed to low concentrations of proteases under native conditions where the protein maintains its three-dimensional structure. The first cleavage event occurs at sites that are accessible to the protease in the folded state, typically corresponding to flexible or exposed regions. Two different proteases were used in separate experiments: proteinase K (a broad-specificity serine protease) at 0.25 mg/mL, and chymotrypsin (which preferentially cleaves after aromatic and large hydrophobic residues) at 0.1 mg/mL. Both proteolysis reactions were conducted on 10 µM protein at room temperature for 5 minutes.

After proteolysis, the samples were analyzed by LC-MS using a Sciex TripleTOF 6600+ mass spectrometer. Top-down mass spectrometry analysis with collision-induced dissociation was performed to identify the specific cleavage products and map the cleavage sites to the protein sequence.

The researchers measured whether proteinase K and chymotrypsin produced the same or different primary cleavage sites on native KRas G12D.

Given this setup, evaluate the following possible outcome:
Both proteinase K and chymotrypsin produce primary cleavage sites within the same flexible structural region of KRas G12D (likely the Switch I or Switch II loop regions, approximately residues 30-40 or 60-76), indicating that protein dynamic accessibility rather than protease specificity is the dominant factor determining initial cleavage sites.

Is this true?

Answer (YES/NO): YES